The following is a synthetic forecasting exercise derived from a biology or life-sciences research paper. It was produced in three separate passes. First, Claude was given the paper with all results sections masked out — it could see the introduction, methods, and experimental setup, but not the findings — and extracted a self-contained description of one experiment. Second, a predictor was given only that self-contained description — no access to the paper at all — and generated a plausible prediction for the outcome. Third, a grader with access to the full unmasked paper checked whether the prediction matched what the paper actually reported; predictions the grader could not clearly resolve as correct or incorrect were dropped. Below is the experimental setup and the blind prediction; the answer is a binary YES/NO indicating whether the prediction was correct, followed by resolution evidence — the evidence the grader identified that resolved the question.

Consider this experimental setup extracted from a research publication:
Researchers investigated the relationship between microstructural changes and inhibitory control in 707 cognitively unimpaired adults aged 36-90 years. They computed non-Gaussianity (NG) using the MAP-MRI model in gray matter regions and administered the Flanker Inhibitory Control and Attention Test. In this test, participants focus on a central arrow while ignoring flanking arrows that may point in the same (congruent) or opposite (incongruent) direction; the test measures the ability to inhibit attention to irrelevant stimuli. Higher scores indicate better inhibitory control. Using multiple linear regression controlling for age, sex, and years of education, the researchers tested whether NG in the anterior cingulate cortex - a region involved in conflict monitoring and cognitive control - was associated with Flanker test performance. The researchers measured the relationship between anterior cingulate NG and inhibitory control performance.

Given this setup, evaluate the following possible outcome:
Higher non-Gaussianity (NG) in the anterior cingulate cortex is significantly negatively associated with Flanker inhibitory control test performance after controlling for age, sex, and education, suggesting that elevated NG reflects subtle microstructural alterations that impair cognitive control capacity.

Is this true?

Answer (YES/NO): NO